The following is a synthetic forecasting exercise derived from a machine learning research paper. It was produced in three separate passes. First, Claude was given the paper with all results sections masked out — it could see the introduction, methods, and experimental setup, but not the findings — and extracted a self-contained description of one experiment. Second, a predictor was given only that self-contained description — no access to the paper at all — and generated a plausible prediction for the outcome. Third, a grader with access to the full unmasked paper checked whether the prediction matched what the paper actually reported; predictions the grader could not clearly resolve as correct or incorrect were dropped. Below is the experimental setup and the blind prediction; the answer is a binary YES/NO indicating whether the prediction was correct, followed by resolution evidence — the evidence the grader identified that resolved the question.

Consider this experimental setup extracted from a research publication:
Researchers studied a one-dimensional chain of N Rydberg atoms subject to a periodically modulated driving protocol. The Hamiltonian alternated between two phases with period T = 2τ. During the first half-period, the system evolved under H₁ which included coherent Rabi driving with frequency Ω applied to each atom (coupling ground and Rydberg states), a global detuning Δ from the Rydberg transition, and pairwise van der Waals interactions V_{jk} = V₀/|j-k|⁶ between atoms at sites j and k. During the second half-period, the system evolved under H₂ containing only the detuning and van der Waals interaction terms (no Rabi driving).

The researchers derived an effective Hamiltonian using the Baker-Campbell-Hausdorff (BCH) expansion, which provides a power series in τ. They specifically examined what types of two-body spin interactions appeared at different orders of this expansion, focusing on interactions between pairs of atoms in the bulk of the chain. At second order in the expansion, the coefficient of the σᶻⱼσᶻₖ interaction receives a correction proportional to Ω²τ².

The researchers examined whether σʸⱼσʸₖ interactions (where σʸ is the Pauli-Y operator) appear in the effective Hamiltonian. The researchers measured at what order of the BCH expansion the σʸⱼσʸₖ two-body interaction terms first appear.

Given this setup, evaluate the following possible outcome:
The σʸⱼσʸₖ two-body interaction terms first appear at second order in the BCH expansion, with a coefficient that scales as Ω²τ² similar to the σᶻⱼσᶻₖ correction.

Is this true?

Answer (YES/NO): YES